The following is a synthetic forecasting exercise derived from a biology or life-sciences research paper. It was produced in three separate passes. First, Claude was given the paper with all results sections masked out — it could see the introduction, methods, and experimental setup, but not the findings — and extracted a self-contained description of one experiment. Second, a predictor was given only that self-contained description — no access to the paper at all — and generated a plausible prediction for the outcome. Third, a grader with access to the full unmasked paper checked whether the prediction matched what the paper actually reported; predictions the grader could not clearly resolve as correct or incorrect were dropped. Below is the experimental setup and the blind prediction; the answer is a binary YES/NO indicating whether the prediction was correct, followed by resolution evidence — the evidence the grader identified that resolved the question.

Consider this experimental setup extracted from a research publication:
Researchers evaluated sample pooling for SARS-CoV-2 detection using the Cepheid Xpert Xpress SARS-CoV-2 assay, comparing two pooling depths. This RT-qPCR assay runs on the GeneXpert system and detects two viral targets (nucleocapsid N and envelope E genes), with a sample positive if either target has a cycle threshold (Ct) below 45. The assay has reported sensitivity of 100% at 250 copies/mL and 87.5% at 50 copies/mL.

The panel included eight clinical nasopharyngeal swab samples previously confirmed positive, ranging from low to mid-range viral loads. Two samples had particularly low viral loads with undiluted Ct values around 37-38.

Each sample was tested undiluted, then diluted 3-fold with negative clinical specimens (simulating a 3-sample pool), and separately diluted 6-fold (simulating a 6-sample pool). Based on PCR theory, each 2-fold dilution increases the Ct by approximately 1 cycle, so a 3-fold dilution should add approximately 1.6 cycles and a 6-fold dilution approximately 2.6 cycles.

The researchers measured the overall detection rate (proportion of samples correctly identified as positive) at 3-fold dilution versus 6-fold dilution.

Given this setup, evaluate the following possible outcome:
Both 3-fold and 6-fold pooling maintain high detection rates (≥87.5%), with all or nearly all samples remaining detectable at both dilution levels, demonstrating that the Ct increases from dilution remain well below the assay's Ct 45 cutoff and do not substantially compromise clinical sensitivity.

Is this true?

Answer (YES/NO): YES